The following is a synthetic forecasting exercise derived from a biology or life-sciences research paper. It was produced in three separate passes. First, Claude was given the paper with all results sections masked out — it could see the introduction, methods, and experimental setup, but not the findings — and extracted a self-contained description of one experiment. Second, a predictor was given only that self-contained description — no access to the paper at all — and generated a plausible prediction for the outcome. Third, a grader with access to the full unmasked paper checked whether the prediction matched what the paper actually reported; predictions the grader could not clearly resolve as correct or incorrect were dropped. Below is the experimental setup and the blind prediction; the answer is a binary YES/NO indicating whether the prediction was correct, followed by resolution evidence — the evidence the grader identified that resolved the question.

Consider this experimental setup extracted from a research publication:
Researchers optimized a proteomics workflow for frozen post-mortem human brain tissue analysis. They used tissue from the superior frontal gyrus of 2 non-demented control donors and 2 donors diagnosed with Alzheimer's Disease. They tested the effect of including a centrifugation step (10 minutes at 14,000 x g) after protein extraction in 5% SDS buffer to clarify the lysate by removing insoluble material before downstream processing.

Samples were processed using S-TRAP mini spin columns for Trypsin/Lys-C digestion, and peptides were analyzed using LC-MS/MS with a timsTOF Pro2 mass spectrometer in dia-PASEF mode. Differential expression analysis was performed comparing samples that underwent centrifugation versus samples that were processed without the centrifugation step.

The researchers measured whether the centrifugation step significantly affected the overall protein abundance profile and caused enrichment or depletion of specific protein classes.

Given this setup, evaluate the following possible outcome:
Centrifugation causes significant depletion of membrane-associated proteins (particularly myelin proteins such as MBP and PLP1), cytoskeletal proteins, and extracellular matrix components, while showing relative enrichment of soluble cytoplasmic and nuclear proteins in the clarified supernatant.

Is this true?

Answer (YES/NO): NO